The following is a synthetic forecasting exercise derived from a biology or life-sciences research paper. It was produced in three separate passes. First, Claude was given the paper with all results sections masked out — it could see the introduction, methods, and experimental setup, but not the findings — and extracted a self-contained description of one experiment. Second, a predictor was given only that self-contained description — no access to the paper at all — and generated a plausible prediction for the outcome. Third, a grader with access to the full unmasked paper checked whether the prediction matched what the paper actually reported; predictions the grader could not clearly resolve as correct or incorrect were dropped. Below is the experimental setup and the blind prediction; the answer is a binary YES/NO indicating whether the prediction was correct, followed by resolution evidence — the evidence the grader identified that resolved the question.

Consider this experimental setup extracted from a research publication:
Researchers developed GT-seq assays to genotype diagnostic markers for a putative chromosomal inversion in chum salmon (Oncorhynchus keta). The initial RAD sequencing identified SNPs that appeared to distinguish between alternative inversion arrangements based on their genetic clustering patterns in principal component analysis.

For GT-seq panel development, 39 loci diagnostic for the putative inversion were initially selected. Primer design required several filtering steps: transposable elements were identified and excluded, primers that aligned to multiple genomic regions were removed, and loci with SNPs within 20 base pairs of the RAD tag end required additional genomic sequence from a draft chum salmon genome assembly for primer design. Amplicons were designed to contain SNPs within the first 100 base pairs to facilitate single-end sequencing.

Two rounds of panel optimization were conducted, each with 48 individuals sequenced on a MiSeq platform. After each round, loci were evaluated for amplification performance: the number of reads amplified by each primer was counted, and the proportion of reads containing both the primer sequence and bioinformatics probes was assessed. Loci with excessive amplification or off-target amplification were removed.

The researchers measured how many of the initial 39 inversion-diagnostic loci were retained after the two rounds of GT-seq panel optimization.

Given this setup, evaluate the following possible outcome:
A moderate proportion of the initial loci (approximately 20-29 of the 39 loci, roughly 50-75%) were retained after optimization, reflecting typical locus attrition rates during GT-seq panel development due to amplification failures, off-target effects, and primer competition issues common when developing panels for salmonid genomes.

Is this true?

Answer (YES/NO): YES